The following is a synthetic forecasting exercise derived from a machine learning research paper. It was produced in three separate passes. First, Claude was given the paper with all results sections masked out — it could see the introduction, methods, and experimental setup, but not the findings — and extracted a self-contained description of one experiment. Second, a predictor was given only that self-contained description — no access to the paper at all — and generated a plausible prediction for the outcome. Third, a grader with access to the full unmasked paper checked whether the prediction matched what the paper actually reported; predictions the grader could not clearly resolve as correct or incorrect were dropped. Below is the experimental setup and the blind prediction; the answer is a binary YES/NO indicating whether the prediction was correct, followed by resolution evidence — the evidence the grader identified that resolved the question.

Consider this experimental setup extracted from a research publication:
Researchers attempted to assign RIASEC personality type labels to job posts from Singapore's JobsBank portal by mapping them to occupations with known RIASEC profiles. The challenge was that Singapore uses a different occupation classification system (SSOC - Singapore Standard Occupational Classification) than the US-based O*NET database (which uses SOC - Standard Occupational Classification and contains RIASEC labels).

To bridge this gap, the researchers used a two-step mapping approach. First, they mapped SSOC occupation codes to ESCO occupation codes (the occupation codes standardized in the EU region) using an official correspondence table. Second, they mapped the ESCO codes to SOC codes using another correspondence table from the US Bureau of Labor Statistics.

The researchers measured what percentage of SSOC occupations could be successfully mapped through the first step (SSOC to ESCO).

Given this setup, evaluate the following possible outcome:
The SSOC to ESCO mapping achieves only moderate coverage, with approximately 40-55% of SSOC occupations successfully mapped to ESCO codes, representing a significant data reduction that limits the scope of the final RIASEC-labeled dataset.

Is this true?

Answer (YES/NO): NO